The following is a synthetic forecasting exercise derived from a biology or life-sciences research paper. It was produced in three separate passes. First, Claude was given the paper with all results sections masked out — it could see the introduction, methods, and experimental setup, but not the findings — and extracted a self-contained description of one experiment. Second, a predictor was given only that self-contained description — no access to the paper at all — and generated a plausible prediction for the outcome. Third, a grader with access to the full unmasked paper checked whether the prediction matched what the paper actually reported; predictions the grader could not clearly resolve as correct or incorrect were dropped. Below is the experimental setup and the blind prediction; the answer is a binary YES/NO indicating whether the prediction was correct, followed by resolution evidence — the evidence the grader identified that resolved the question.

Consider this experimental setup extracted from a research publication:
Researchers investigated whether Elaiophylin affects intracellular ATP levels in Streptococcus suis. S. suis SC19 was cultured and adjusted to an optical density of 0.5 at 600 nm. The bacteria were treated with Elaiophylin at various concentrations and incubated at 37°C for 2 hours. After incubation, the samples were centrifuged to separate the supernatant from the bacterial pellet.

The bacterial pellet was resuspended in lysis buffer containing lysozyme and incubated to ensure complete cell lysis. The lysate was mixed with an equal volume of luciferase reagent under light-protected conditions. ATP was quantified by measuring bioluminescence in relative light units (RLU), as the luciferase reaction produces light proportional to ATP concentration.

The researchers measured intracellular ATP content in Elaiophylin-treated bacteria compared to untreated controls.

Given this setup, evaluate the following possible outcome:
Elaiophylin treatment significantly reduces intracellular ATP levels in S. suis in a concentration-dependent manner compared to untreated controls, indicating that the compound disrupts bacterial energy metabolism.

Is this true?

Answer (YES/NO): YES